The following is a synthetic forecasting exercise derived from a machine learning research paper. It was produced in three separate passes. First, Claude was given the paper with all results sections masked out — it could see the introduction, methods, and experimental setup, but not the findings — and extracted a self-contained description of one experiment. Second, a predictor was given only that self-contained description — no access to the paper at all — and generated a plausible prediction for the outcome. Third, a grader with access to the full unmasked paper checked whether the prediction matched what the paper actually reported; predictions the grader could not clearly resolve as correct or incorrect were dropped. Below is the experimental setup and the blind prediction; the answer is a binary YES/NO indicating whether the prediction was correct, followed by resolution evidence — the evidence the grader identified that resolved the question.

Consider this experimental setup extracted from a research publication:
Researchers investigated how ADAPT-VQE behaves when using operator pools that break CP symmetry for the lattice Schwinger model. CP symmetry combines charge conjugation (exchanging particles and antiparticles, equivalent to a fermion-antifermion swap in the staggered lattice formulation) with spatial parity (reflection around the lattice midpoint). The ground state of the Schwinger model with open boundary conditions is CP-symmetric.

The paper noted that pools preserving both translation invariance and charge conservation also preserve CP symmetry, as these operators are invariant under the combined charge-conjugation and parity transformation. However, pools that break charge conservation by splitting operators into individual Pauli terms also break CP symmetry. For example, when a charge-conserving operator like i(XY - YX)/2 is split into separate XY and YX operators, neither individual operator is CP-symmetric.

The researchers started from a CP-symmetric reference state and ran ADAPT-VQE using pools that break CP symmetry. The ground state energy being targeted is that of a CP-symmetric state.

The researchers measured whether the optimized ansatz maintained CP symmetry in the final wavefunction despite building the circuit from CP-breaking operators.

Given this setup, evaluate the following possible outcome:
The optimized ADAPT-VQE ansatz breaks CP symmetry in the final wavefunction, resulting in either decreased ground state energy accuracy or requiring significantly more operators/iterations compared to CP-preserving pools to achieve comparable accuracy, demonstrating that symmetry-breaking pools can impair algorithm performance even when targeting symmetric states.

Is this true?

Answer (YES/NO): NO